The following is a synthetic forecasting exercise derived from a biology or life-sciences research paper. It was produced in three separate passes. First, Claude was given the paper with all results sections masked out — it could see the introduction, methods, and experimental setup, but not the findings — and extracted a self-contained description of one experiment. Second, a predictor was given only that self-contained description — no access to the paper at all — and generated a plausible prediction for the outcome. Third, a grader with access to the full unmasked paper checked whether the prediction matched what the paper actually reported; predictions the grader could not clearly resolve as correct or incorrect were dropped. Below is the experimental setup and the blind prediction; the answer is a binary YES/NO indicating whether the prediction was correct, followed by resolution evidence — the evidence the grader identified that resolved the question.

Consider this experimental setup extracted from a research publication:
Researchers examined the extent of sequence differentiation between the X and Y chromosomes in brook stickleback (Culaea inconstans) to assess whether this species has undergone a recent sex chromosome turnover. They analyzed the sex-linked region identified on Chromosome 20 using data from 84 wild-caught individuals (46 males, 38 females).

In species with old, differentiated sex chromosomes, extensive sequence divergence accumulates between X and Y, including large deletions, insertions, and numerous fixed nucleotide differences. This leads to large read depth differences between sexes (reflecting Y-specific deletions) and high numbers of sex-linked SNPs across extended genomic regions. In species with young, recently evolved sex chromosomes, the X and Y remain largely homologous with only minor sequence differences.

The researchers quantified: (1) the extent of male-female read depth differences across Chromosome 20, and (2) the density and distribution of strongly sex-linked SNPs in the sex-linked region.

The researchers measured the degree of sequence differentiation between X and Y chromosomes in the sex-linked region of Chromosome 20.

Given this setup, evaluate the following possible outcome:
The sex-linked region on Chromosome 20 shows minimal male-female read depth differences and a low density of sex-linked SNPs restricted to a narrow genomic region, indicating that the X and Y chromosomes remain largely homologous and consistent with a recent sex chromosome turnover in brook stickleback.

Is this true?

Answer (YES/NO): YES